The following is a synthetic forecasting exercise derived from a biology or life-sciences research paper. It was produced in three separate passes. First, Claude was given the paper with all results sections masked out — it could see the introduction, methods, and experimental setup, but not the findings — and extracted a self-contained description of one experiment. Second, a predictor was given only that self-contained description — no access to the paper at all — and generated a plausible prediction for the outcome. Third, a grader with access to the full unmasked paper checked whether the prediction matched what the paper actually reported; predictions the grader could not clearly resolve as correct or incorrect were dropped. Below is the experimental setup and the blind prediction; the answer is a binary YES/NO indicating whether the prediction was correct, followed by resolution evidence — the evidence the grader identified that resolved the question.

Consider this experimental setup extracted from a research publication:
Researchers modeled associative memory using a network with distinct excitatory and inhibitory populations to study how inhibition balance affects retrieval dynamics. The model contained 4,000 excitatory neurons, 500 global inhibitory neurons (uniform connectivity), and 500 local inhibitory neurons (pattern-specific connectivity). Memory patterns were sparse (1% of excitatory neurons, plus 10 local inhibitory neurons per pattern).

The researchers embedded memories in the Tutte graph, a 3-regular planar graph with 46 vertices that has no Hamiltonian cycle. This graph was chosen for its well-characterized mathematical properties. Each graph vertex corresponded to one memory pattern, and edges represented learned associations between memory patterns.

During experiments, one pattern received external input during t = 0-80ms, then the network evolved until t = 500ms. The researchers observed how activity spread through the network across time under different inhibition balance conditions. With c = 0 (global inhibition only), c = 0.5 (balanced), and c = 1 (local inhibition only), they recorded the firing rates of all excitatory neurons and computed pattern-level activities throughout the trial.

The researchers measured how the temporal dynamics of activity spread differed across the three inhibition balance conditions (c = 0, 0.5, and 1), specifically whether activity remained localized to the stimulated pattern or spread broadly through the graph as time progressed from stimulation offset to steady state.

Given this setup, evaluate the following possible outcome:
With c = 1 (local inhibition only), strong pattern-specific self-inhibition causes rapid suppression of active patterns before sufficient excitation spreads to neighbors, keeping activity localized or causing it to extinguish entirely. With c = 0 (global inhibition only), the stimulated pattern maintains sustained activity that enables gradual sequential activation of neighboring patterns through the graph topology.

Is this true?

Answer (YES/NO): NO